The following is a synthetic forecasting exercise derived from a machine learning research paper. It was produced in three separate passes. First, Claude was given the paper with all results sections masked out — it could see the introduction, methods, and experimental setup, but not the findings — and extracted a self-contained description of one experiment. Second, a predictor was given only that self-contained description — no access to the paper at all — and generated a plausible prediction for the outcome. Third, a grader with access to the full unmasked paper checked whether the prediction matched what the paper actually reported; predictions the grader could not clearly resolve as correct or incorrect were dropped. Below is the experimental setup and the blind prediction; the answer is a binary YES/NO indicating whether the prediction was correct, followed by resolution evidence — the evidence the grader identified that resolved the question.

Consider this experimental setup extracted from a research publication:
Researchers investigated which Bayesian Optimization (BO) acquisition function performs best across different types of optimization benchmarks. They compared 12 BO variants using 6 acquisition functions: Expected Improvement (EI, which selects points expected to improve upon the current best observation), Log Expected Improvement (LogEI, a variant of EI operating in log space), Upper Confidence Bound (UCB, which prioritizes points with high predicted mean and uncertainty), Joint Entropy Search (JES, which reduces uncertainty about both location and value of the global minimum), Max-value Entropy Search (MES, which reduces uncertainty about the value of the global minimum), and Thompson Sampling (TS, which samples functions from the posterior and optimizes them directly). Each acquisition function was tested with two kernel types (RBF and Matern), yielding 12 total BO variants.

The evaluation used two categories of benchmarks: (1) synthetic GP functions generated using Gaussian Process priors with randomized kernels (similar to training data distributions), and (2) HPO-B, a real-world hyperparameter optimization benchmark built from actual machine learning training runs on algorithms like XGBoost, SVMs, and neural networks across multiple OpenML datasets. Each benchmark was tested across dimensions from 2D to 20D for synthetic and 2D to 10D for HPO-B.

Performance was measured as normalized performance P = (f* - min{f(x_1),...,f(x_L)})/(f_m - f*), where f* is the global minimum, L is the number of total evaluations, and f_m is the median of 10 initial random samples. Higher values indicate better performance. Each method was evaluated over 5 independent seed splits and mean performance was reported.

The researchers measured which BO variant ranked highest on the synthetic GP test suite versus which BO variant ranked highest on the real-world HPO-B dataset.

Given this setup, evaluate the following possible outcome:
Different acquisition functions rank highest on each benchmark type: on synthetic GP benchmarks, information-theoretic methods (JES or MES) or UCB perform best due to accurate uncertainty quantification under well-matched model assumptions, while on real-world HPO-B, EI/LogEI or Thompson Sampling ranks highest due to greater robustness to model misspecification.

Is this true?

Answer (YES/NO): NO